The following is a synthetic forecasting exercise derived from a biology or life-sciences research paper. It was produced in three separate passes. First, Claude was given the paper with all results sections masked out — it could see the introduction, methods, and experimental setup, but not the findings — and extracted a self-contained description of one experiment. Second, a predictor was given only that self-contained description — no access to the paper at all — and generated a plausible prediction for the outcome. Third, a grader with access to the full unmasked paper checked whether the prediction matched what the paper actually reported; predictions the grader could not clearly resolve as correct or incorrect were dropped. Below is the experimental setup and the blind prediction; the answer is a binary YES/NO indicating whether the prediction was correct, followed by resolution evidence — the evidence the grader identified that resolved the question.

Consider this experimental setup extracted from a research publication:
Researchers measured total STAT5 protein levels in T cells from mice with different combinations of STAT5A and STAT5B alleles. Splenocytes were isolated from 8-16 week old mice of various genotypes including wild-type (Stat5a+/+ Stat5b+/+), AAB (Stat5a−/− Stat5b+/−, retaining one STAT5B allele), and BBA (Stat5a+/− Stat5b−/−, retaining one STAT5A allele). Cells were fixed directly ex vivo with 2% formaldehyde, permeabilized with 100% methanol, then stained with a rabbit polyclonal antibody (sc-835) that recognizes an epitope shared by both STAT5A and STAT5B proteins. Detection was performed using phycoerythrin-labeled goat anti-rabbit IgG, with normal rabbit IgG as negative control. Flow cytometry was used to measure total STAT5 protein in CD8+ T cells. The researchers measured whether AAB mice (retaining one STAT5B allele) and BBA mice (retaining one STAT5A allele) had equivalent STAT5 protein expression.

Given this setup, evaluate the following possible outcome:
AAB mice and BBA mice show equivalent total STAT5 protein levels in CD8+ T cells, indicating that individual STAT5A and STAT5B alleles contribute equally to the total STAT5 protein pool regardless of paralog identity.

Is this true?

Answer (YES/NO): NO